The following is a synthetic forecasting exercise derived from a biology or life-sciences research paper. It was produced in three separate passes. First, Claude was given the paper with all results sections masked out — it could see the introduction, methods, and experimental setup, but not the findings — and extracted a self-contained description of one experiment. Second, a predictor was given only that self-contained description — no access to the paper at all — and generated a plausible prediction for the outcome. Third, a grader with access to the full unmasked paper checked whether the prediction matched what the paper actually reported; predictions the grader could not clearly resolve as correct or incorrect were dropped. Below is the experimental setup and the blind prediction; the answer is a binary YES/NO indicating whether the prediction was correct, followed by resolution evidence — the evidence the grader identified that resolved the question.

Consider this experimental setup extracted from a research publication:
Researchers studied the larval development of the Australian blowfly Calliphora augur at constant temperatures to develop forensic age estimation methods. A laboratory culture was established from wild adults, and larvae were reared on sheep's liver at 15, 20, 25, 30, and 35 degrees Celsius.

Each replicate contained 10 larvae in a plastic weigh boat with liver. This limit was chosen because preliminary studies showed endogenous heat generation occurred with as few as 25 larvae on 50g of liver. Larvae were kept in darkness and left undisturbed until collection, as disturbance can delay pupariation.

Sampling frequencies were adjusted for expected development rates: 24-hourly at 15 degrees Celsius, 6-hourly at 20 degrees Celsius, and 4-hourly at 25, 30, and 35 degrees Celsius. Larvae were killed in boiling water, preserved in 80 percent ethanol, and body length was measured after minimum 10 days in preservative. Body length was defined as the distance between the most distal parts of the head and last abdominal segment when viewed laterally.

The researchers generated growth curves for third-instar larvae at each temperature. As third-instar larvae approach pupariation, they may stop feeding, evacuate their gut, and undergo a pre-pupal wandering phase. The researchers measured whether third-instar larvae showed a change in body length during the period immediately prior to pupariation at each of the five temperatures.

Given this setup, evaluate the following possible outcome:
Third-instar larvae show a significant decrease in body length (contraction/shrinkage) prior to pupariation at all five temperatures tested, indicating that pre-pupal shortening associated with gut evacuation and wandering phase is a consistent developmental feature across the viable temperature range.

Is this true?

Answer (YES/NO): YES